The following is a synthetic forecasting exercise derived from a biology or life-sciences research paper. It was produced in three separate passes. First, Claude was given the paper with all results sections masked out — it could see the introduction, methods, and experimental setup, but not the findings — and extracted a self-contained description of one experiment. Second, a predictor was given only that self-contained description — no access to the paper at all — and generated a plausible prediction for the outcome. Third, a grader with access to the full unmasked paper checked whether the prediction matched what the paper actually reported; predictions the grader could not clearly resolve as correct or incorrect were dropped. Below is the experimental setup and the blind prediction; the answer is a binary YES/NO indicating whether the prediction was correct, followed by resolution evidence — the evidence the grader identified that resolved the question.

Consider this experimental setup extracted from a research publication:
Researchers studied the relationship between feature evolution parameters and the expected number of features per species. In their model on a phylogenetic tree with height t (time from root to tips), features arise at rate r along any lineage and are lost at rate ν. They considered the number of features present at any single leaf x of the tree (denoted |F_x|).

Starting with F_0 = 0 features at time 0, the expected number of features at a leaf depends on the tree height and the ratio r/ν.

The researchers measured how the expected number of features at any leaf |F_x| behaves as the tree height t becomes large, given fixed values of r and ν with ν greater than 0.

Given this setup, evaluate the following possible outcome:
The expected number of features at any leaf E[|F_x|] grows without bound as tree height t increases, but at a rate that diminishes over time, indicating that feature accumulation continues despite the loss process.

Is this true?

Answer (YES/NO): NO